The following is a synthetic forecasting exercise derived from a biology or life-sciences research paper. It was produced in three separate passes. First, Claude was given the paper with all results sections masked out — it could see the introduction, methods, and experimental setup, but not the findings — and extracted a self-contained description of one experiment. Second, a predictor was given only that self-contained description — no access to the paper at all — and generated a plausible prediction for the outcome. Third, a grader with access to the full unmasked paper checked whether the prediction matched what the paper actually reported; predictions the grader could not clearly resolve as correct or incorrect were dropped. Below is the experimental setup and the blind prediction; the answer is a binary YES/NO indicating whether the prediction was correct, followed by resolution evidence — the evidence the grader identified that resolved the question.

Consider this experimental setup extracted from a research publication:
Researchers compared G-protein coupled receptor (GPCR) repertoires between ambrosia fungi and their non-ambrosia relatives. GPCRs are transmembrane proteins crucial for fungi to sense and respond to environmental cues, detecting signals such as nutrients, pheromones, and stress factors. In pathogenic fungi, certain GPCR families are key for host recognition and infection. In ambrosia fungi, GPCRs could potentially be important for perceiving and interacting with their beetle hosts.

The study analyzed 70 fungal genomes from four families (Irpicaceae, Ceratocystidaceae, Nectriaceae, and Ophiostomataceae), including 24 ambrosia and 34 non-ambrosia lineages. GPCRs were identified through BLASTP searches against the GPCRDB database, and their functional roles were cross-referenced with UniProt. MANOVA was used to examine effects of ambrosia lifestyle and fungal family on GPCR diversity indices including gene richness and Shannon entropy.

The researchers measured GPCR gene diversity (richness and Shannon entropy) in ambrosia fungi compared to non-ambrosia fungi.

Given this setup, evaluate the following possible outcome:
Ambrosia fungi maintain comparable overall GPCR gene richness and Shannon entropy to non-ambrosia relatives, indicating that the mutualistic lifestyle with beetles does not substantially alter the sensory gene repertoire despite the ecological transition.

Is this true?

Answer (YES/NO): YES